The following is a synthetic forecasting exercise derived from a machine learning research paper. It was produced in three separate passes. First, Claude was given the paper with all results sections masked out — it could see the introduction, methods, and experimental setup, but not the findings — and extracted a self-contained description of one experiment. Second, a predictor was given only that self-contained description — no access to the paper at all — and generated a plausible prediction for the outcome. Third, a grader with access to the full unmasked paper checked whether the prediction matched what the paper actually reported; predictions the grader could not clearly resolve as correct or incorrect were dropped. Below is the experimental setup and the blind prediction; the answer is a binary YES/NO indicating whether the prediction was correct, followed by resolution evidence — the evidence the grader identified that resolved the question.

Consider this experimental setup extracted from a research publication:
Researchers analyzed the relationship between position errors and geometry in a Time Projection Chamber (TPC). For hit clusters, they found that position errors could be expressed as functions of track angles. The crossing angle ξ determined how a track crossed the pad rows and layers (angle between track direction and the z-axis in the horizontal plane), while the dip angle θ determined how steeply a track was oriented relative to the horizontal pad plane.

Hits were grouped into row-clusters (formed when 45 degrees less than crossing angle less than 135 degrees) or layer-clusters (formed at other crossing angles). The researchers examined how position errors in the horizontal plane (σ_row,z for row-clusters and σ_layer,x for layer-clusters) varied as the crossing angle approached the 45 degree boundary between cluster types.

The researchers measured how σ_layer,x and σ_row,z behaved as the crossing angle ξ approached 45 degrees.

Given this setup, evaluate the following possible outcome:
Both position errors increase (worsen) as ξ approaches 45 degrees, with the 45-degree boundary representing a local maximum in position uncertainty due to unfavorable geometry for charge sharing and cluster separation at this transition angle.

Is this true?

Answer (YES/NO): YES